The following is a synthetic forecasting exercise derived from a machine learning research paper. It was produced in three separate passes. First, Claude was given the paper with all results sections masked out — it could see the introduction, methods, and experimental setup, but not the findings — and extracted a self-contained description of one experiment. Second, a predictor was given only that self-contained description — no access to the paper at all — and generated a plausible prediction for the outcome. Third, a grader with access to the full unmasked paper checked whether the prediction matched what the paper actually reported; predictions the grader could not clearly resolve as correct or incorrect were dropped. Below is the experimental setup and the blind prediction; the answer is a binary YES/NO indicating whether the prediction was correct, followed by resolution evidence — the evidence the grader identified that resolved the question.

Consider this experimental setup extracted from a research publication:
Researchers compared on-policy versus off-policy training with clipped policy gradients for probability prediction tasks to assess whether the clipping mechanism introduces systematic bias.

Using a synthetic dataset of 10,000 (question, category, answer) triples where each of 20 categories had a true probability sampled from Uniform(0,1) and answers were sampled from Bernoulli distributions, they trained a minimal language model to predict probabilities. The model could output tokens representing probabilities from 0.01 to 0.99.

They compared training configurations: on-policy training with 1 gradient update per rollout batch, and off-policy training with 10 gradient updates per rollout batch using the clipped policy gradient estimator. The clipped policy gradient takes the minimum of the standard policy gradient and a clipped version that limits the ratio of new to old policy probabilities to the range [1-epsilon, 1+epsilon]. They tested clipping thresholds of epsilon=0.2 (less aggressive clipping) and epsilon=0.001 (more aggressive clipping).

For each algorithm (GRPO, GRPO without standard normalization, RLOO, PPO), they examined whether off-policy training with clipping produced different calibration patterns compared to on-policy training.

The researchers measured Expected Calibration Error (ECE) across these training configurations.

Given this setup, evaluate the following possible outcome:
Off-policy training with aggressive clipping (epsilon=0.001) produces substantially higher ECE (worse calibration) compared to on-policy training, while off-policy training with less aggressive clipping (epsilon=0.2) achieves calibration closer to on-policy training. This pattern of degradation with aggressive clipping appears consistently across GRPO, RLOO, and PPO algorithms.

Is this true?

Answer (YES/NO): NO